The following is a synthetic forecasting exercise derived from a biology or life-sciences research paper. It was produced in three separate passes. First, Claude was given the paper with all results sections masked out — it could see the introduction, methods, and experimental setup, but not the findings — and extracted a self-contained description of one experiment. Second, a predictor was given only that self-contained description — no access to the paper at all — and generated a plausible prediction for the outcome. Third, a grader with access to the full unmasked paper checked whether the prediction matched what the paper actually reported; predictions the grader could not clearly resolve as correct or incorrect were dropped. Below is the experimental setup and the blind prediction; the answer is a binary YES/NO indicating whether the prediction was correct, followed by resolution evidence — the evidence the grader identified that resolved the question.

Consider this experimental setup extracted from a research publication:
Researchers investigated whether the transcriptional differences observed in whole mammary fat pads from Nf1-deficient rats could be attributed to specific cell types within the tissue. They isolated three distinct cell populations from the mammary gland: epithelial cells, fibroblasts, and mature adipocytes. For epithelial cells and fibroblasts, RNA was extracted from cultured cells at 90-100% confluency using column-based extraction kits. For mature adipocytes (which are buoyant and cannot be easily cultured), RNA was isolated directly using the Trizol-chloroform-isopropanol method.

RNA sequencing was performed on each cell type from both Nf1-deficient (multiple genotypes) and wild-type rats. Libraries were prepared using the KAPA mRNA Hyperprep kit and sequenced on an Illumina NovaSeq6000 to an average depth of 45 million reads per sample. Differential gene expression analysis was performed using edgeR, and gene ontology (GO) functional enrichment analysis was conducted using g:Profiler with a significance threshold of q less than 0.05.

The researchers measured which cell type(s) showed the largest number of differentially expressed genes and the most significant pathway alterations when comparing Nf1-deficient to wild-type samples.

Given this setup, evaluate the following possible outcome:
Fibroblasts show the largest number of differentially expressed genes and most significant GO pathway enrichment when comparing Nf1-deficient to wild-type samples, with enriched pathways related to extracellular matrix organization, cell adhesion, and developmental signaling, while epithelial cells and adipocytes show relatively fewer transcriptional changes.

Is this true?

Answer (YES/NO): NO